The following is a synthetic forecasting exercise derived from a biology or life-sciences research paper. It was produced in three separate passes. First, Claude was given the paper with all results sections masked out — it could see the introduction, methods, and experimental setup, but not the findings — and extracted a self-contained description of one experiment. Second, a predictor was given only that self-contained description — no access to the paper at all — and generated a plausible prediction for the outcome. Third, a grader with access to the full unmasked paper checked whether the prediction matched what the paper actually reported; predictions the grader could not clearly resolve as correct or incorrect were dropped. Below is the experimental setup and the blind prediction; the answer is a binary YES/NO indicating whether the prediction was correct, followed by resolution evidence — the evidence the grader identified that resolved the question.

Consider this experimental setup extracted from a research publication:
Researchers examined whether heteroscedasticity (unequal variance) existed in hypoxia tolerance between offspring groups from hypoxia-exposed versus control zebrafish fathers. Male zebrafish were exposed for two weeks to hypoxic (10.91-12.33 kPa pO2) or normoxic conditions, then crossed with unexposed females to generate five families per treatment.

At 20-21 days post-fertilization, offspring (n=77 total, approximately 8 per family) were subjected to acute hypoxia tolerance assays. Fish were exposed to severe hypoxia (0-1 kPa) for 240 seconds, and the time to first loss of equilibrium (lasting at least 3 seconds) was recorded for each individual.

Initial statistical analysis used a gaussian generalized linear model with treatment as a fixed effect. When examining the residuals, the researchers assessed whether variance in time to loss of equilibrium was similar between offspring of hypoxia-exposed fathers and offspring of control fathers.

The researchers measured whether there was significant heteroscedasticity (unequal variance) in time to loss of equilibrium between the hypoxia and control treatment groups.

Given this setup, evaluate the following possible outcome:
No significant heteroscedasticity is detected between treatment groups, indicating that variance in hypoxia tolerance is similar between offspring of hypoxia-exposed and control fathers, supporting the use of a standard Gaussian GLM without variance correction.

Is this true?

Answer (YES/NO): NO